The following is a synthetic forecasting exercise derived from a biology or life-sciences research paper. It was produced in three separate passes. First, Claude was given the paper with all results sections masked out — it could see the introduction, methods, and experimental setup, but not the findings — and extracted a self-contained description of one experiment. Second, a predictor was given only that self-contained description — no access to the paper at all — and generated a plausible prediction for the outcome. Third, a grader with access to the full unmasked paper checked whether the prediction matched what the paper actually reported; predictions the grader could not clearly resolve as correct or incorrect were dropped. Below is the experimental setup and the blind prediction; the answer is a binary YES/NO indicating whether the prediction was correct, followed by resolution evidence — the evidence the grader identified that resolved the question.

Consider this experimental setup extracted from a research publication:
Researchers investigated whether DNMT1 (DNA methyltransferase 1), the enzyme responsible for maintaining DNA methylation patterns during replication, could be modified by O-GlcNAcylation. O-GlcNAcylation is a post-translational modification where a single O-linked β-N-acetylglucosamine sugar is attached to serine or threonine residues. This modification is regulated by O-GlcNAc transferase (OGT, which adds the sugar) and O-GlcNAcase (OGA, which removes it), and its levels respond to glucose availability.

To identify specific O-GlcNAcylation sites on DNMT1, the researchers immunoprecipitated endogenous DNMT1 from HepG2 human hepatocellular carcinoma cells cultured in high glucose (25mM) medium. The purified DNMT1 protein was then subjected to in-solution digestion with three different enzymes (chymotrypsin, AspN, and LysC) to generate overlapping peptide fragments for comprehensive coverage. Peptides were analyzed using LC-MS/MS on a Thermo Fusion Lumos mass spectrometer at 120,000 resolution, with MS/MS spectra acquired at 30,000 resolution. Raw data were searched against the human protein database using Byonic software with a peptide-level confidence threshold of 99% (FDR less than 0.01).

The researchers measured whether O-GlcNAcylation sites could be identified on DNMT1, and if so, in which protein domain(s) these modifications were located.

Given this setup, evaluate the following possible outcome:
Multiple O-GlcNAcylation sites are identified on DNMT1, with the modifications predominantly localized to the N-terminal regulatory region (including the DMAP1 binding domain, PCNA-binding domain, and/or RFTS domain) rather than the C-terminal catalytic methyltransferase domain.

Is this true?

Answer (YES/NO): NO